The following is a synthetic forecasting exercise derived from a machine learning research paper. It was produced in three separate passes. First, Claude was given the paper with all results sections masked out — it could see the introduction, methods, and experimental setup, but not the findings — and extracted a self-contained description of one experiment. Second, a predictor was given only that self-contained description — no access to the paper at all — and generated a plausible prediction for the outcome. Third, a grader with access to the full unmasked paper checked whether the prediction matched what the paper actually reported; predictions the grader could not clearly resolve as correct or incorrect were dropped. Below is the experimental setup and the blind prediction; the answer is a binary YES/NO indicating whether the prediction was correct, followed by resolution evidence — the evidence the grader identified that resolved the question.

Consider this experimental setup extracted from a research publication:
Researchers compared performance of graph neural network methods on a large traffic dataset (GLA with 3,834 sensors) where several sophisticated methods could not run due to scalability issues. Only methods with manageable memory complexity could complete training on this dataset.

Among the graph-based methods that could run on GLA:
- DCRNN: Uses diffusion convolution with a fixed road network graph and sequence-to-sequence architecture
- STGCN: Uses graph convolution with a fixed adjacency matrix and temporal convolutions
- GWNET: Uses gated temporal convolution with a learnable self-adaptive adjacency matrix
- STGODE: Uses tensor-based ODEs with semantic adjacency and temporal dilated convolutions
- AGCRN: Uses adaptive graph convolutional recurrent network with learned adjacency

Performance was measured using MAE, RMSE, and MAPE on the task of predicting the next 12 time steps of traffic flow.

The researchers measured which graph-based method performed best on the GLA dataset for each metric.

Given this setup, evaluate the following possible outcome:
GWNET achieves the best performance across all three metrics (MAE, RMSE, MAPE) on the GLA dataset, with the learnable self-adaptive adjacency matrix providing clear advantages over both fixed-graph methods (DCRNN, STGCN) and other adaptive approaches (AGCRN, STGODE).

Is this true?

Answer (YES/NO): NO